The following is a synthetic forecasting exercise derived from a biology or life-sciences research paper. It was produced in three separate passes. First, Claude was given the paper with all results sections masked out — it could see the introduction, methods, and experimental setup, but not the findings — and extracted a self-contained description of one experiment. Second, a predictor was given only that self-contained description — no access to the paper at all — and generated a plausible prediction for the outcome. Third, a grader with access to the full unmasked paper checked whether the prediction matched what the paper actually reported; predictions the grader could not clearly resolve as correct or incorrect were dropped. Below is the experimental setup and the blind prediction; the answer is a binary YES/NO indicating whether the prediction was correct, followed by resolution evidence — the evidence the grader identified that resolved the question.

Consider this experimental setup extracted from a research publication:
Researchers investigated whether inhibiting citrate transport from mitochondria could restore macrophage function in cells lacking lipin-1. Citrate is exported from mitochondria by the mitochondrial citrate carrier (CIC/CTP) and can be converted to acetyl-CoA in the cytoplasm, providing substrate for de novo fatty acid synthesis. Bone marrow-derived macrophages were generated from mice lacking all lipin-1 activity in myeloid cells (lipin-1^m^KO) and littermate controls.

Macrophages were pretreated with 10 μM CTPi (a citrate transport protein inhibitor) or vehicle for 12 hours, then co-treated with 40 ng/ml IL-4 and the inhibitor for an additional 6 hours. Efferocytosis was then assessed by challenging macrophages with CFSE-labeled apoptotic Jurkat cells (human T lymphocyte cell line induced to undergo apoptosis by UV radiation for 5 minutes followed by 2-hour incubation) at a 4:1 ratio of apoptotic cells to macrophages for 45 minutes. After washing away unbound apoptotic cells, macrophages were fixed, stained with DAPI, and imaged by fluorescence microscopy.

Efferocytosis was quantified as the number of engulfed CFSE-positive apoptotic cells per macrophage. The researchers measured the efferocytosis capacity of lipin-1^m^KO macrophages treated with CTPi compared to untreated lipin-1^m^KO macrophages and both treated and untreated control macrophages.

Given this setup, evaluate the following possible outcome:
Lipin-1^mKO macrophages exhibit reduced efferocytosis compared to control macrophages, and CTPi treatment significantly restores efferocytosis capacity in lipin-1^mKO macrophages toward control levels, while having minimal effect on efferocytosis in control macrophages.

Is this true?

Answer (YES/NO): YES